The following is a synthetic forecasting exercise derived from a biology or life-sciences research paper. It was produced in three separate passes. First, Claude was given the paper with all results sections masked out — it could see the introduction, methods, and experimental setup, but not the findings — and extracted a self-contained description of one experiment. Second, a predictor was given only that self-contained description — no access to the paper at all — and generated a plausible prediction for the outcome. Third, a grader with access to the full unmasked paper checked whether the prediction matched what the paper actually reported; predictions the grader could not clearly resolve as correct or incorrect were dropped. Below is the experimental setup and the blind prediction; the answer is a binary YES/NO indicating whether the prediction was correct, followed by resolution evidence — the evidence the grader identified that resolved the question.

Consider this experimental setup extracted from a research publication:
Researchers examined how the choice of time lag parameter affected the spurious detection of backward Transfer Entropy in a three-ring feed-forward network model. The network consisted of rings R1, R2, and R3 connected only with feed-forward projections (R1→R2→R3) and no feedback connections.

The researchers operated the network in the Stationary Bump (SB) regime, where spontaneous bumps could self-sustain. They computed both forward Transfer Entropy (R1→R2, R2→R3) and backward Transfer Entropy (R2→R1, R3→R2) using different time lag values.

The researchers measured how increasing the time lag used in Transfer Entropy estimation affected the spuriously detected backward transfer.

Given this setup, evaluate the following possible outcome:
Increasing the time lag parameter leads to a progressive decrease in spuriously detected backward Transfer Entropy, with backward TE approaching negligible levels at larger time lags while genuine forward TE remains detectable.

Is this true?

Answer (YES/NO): YES